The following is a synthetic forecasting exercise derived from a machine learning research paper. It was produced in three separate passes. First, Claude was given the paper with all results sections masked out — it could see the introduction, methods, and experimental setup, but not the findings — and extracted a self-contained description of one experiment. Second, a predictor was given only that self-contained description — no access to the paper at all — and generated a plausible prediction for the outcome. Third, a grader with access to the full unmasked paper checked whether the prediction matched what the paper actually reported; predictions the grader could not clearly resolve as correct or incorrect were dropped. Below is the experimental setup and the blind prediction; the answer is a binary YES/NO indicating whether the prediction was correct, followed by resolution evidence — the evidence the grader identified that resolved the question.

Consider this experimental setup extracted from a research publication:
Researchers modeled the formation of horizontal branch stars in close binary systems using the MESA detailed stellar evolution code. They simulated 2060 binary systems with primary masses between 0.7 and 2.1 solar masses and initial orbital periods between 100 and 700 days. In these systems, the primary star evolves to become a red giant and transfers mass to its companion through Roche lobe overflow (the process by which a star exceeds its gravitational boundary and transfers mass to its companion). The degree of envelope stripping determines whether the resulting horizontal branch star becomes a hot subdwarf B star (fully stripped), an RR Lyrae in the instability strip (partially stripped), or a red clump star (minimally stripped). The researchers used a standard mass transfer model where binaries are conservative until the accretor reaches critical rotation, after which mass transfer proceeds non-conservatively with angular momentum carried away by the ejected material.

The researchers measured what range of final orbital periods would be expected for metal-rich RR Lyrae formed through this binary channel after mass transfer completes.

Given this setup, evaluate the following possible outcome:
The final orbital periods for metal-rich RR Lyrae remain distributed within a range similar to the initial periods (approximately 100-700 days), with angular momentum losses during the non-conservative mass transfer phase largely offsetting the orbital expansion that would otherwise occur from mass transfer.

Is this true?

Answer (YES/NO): NO